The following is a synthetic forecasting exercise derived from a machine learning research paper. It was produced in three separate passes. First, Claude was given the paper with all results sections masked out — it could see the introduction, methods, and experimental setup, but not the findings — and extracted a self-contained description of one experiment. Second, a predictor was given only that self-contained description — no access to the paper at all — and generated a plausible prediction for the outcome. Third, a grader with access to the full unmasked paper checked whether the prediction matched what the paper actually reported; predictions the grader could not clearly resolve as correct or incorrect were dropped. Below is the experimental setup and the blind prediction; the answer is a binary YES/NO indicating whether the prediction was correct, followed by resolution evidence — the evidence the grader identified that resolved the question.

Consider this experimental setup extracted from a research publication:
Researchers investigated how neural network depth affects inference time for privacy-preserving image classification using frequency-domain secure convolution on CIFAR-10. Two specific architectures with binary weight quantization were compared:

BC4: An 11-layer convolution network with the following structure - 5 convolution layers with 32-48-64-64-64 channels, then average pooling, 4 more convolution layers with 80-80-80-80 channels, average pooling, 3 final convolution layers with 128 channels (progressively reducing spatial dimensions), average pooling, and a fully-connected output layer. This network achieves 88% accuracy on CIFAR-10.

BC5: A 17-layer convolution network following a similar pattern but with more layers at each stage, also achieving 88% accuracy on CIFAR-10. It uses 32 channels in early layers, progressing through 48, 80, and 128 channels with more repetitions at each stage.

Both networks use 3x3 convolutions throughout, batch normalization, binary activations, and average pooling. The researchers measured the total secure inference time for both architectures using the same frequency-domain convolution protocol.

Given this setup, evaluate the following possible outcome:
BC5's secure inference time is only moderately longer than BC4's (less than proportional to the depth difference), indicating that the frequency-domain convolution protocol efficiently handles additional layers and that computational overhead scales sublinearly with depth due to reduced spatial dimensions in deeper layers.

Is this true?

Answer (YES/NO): NO